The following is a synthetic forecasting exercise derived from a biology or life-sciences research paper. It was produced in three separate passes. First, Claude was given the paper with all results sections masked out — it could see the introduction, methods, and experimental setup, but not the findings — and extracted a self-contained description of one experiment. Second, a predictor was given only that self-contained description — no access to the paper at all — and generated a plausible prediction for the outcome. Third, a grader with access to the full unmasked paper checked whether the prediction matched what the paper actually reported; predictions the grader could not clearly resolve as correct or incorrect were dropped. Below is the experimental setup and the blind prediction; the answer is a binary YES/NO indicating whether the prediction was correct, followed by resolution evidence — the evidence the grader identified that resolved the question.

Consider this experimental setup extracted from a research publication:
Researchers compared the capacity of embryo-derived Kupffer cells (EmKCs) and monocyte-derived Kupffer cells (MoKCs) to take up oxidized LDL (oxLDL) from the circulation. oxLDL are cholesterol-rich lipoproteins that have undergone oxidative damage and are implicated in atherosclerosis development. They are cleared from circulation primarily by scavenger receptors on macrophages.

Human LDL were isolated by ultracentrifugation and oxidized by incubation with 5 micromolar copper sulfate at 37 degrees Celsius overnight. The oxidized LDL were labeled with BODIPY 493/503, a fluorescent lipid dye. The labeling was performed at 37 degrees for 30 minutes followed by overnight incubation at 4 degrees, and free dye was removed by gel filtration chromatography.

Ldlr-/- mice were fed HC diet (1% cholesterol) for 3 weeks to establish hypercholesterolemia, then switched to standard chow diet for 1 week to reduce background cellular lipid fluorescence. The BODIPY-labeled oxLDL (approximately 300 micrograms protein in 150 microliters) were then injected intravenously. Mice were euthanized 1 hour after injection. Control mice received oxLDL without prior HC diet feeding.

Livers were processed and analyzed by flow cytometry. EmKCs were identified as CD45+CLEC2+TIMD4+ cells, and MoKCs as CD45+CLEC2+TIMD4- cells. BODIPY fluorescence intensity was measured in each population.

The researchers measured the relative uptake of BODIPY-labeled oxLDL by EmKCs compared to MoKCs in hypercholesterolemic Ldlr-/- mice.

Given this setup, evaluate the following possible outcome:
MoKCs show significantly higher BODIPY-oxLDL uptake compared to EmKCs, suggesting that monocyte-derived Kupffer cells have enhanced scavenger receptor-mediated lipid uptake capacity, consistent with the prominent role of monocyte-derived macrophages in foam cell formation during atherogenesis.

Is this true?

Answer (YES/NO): NO